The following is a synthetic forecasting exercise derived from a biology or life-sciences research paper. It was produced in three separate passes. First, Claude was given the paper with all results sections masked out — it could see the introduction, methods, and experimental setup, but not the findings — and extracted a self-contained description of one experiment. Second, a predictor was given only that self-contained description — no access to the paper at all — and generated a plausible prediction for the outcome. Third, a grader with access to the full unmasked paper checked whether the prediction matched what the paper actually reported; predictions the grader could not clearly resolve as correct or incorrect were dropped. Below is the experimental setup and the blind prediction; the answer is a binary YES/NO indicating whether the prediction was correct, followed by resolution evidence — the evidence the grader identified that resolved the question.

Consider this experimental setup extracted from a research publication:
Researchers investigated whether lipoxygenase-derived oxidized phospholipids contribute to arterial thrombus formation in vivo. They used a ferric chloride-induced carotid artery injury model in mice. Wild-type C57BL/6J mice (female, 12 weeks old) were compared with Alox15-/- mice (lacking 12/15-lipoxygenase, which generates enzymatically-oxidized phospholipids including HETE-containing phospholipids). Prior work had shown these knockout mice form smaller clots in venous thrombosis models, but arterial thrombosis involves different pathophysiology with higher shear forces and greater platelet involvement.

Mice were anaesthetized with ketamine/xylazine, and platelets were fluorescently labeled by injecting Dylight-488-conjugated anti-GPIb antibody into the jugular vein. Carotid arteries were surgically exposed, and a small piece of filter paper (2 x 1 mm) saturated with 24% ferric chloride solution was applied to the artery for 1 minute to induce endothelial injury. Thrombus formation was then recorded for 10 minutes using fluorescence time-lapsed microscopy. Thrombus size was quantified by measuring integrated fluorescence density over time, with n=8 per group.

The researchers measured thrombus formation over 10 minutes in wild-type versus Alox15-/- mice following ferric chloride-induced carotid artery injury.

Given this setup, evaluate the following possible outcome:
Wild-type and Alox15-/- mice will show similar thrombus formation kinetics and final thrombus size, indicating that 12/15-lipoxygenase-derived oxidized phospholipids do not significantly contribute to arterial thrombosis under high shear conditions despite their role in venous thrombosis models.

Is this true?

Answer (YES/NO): NO